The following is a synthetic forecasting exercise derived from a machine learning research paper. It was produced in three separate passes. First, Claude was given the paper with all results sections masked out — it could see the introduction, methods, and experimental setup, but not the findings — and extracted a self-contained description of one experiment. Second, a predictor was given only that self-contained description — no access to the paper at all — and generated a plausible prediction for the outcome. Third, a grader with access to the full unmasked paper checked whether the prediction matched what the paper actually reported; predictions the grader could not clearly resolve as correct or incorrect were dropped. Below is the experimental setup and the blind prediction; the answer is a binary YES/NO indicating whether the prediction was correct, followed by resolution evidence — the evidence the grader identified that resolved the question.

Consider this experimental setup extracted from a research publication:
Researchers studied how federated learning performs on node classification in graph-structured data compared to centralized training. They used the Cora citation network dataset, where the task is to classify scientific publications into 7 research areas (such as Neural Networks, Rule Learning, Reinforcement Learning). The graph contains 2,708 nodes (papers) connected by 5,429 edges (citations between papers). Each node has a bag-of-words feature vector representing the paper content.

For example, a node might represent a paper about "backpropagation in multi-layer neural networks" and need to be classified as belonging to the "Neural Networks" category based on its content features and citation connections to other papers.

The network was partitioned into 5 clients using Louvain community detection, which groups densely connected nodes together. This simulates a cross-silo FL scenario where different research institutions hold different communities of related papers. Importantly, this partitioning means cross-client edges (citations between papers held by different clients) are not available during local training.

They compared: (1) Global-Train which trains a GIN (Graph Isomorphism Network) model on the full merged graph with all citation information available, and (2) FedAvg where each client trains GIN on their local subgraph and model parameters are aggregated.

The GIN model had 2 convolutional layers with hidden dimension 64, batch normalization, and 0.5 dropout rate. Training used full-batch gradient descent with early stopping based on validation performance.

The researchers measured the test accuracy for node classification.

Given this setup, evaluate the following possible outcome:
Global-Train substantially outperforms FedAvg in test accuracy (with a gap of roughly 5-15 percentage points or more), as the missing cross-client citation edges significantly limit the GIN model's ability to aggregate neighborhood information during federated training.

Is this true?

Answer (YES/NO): NO